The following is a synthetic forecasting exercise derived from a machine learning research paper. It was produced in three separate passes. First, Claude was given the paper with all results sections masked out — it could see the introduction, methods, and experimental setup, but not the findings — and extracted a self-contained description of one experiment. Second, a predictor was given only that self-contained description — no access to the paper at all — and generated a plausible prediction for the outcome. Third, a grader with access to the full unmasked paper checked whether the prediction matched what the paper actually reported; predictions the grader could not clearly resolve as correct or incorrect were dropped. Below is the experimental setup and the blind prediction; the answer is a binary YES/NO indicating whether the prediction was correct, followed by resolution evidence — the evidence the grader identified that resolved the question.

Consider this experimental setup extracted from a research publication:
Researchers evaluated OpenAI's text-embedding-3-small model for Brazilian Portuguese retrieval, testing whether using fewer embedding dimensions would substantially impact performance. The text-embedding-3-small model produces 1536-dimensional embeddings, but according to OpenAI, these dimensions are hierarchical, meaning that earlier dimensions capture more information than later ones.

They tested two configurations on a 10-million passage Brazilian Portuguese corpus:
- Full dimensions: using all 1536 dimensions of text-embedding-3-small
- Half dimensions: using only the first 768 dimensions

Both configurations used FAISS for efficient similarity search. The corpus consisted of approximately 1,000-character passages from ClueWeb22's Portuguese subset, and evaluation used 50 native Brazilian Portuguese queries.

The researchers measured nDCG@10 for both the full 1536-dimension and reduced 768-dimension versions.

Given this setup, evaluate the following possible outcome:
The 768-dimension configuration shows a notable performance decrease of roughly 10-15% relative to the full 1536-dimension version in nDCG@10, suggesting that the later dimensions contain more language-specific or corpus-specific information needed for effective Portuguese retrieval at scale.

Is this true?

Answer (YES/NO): NO